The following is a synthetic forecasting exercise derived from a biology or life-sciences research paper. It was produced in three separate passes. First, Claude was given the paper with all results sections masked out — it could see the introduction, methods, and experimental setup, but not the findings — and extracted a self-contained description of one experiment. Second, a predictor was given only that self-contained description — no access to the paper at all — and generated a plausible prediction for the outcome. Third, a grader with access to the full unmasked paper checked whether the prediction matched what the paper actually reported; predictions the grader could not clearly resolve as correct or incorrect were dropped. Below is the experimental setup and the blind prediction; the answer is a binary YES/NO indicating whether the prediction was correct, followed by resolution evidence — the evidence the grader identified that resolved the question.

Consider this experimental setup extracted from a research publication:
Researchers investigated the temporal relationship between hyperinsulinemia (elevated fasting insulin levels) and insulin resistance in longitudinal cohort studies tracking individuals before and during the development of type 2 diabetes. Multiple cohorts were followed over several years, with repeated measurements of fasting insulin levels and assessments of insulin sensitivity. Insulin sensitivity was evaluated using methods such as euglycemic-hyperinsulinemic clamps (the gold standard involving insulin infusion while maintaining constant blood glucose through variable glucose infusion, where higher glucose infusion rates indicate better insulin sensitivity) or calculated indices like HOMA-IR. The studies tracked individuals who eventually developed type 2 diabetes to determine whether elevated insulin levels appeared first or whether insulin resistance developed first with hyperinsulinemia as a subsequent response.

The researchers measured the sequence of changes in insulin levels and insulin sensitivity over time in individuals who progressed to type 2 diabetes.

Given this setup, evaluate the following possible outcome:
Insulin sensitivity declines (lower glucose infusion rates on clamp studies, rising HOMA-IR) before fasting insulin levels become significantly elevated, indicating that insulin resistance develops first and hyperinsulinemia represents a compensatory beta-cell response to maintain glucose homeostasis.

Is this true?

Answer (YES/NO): NO